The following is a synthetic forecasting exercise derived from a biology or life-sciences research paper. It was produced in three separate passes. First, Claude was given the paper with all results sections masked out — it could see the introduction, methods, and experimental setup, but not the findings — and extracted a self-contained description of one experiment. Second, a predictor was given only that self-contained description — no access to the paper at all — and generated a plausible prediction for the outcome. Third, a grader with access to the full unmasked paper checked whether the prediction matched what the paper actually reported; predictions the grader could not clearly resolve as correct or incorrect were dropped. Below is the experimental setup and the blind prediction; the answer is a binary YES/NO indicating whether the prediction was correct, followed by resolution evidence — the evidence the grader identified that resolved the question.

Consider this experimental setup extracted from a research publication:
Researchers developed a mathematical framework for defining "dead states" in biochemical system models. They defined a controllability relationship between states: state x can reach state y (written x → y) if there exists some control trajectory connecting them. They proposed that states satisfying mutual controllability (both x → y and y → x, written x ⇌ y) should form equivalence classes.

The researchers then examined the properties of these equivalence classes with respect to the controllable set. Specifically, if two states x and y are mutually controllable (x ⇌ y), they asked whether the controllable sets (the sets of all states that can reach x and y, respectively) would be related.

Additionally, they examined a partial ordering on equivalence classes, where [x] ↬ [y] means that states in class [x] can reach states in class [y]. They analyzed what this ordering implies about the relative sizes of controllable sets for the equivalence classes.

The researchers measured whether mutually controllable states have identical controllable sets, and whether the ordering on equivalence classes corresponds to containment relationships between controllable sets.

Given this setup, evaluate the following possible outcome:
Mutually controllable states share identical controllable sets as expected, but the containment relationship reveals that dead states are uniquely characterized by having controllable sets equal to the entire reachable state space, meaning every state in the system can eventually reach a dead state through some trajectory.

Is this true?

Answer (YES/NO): NO